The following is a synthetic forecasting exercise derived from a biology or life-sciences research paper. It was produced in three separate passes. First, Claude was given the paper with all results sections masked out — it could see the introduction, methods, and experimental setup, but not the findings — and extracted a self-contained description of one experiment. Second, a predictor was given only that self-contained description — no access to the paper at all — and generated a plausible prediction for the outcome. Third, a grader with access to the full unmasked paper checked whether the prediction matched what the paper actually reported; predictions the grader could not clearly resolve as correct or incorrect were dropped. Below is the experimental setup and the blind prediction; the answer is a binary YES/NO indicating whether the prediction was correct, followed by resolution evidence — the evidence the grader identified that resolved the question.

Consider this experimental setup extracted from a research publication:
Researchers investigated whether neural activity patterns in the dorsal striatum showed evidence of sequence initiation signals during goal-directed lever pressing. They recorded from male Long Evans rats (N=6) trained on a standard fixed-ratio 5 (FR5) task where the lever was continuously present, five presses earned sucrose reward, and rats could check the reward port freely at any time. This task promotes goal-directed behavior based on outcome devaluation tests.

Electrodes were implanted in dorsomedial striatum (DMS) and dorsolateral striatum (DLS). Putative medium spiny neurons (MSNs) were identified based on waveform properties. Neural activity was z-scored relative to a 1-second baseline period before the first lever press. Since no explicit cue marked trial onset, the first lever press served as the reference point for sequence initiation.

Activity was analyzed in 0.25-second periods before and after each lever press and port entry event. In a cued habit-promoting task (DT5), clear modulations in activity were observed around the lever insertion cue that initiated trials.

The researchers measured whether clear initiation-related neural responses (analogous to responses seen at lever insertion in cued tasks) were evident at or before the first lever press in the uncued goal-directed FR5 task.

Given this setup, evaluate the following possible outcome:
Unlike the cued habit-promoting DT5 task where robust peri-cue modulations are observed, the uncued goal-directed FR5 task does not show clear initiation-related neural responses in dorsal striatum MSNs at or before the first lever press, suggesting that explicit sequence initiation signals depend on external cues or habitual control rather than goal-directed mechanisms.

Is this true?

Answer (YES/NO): YES